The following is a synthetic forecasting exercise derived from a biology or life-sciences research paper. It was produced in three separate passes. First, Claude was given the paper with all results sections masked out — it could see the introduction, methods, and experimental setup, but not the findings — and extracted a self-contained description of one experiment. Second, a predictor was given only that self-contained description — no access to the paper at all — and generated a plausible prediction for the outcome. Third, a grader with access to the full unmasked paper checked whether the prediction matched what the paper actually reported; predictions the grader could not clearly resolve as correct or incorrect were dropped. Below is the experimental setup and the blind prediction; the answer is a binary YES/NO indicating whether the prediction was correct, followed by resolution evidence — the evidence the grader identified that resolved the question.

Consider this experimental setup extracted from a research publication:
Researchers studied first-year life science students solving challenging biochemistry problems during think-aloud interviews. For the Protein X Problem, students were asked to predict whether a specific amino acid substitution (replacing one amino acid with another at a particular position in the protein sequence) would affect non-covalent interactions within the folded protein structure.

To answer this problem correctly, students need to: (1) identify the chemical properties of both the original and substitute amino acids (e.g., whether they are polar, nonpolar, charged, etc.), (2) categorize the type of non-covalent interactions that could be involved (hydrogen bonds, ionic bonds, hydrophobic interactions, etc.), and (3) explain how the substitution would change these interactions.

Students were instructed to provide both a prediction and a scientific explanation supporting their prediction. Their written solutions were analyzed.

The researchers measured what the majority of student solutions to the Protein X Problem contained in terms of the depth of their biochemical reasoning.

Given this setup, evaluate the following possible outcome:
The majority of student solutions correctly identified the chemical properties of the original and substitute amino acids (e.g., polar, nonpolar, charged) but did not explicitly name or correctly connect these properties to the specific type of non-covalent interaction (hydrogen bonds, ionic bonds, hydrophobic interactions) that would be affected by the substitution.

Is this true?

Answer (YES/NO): NO